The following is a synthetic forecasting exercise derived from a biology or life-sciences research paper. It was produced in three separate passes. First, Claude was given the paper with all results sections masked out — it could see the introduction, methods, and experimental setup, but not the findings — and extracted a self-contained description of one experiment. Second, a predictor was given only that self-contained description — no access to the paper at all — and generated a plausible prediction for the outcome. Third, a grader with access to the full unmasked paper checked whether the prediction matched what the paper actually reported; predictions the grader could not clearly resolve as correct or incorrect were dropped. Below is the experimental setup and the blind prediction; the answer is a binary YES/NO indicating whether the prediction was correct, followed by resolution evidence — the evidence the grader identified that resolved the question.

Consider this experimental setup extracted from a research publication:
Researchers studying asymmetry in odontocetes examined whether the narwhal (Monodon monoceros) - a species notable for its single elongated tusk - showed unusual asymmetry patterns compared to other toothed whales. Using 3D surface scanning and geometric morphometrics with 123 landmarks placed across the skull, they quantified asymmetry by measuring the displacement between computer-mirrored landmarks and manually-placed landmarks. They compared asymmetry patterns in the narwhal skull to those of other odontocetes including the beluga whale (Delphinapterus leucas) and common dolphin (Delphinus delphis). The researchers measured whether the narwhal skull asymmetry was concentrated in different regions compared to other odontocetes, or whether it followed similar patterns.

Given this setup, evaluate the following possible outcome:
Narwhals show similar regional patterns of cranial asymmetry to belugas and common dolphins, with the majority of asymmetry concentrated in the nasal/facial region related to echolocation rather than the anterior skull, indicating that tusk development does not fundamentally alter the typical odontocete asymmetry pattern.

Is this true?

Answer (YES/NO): YES